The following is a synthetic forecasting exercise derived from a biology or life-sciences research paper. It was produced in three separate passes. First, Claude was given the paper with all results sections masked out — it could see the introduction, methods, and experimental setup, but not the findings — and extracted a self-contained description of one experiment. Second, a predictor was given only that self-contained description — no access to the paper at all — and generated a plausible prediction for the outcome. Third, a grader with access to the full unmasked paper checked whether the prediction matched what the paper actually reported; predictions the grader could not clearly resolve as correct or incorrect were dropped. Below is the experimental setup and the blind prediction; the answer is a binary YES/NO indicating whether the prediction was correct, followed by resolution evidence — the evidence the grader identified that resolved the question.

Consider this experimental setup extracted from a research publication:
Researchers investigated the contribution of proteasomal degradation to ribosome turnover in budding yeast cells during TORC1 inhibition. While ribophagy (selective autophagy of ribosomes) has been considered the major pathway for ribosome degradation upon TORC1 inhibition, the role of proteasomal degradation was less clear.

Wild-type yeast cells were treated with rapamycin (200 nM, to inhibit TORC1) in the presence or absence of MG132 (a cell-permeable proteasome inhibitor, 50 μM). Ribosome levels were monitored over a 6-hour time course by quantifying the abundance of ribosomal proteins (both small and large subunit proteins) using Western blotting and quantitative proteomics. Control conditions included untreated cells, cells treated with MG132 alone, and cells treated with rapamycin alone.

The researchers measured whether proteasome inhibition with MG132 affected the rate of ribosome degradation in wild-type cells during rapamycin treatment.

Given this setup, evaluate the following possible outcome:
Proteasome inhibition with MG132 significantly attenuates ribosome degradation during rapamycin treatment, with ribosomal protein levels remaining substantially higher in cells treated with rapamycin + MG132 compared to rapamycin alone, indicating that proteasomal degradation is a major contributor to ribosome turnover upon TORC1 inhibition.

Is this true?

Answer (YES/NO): NO